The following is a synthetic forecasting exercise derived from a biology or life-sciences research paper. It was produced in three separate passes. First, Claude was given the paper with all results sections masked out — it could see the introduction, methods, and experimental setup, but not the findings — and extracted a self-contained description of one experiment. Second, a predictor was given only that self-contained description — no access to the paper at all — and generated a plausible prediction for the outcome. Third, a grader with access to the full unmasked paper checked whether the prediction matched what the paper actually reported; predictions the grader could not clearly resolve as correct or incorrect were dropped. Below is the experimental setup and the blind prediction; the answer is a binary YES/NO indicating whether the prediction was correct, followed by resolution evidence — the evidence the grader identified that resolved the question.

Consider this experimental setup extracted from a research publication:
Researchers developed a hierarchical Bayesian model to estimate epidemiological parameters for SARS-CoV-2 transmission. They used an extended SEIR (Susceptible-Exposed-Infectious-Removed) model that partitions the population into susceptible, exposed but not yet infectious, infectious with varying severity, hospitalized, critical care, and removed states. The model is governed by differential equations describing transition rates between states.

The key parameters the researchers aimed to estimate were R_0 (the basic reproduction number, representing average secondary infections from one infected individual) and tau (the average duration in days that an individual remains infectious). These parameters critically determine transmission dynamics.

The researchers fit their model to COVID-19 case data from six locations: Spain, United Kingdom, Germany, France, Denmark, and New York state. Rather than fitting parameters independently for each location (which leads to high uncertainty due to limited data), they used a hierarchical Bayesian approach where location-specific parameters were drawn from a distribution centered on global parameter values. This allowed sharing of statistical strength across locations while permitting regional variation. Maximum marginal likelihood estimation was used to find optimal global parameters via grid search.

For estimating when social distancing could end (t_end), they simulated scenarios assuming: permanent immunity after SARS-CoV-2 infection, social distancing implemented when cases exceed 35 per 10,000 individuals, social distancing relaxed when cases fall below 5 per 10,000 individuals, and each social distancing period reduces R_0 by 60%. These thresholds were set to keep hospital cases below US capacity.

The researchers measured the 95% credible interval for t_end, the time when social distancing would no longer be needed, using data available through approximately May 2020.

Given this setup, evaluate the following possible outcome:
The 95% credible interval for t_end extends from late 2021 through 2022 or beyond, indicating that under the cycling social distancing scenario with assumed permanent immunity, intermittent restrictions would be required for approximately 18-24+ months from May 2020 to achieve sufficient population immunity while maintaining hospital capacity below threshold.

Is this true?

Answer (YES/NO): NO